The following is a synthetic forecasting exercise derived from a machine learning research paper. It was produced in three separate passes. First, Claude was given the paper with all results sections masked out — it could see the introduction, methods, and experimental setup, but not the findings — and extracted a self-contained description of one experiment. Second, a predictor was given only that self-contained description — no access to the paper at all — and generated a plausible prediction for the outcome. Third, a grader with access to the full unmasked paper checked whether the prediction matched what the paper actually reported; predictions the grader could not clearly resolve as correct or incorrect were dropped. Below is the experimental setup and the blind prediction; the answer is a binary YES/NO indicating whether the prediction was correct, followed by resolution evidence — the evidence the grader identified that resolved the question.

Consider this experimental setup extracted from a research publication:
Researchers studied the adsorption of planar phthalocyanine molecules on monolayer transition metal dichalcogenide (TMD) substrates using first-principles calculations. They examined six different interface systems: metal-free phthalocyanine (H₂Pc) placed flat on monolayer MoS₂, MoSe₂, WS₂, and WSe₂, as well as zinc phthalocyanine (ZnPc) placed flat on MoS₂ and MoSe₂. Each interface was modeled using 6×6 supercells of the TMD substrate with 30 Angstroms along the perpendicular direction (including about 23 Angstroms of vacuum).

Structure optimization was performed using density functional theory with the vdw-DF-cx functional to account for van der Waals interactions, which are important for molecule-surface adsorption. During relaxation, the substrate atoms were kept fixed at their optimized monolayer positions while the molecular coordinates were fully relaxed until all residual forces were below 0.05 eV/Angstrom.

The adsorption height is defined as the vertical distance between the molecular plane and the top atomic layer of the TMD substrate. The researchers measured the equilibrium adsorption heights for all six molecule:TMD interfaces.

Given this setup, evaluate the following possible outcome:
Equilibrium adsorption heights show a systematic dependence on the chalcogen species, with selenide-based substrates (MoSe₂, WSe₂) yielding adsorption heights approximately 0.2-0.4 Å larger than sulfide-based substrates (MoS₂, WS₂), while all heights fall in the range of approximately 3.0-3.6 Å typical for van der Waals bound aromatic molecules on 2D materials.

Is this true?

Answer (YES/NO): NO